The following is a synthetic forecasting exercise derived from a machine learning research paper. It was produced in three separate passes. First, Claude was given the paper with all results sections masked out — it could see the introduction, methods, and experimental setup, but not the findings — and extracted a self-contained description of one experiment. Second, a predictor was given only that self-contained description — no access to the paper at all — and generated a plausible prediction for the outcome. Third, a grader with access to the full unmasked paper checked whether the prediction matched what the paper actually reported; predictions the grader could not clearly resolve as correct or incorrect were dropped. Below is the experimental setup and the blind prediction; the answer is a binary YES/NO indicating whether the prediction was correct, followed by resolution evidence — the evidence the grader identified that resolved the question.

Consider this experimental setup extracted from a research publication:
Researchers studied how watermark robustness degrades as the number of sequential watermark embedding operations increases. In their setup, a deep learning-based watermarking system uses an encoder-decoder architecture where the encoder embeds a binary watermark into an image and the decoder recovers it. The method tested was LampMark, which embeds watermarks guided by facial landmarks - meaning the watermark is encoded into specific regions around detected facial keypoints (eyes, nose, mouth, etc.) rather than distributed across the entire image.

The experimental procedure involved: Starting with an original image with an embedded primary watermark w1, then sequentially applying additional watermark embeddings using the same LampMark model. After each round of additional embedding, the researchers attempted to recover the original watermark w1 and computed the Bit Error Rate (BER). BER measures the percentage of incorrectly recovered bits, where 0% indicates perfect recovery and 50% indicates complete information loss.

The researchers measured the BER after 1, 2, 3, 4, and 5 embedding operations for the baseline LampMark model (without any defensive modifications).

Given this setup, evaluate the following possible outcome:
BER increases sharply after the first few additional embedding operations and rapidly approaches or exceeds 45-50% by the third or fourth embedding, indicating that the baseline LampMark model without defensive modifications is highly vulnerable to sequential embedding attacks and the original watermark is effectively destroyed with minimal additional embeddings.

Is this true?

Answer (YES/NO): NO